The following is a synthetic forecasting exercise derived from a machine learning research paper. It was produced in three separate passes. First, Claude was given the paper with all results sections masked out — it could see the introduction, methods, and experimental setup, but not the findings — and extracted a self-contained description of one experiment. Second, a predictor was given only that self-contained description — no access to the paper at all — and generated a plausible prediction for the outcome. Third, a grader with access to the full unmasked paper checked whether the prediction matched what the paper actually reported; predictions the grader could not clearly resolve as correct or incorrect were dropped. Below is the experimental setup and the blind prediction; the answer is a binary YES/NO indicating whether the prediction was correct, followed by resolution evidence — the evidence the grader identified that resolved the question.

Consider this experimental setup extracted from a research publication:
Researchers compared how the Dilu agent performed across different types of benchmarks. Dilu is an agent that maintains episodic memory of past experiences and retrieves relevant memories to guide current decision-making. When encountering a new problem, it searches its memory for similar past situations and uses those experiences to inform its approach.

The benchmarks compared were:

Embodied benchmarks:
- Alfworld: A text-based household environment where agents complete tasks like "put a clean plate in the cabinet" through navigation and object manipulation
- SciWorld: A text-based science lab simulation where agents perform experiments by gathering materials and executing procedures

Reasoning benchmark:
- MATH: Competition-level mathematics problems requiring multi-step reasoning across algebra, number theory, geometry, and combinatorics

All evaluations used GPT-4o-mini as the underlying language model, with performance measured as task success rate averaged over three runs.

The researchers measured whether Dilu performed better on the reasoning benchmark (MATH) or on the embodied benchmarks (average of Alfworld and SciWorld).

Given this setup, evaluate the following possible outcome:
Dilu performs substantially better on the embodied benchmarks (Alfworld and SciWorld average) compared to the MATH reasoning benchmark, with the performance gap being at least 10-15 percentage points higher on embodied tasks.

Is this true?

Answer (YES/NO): NO